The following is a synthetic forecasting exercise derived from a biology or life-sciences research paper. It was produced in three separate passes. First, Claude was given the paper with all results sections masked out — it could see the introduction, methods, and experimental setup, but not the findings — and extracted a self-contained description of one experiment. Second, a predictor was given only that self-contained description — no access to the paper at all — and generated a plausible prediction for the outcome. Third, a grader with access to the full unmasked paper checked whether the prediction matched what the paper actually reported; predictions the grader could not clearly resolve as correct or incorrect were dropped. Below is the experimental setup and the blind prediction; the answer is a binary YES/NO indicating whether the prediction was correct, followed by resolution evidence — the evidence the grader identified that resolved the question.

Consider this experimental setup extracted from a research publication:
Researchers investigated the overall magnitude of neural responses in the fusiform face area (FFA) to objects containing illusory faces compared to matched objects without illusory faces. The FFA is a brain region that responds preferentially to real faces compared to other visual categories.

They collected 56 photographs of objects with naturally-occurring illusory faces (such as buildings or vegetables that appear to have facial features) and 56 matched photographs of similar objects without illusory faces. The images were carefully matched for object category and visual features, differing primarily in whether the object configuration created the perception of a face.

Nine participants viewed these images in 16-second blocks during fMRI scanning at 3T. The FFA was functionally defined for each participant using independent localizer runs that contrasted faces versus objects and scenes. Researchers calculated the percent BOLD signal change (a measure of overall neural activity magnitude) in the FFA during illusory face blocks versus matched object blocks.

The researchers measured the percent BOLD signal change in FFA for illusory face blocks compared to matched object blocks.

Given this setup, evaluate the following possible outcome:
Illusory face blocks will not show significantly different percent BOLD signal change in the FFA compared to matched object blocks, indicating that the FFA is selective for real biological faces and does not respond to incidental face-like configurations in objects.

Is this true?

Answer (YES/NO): NO